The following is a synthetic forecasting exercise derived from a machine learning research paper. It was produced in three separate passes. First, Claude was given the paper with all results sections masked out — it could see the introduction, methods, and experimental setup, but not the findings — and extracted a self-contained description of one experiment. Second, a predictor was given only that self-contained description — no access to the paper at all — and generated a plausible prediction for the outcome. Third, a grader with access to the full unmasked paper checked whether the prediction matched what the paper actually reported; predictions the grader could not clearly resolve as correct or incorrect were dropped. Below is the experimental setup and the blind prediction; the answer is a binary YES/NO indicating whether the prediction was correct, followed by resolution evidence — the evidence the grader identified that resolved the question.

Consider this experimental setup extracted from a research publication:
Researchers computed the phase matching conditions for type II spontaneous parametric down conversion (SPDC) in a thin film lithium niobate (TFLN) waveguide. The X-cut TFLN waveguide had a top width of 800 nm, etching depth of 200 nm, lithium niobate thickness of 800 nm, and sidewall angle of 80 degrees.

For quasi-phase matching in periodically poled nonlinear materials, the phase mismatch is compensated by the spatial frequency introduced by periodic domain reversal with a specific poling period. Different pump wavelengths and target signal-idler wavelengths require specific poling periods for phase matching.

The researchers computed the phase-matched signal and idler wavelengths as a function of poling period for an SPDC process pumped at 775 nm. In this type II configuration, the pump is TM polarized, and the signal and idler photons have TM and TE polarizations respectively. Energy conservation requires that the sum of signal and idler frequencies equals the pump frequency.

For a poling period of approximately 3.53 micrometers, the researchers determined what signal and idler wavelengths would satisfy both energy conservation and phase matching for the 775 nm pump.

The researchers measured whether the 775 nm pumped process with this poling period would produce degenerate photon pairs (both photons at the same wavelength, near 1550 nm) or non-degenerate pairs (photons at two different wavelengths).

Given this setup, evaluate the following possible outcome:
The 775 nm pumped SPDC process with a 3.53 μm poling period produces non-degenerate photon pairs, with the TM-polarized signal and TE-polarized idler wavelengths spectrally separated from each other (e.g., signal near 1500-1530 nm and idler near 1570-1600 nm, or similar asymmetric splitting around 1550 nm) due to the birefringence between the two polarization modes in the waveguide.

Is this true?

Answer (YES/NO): YES